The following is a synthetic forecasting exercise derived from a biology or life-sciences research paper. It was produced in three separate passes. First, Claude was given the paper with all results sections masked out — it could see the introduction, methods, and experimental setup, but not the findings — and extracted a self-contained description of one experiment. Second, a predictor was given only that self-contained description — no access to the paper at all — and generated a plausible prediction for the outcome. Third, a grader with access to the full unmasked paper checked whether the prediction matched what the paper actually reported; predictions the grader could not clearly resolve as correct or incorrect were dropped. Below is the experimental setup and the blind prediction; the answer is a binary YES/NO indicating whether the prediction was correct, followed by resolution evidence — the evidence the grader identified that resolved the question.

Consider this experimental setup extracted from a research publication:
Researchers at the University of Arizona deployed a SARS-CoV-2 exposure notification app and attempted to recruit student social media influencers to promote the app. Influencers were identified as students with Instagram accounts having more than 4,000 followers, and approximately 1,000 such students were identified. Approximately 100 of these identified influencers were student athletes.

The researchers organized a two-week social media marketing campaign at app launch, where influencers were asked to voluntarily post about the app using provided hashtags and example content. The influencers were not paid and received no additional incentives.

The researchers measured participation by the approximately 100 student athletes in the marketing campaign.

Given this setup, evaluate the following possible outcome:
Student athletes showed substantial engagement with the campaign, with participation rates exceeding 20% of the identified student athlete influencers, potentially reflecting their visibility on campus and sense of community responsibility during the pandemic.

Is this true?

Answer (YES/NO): NO